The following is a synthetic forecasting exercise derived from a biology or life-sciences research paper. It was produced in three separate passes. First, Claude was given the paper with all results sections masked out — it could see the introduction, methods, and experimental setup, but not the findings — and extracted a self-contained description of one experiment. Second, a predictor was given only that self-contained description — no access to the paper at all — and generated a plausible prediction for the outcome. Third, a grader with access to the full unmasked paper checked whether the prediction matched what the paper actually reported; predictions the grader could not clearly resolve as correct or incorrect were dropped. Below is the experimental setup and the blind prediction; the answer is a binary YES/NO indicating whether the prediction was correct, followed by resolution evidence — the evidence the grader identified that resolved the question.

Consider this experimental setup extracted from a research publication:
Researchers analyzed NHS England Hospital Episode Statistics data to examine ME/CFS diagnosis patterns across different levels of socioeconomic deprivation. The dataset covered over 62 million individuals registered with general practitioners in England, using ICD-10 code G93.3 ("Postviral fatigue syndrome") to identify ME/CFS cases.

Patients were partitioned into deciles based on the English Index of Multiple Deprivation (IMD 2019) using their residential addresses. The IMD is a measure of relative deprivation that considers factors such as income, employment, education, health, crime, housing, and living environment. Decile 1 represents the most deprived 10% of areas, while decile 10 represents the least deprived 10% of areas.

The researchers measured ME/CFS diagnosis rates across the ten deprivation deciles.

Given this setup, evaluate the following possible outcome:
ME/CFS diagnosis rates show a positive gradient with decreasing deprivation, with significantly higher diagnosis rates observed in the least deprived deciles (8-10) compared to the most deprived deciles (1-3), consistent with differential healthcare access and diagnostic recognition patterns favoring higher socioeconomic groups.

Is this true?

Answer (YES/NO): YES